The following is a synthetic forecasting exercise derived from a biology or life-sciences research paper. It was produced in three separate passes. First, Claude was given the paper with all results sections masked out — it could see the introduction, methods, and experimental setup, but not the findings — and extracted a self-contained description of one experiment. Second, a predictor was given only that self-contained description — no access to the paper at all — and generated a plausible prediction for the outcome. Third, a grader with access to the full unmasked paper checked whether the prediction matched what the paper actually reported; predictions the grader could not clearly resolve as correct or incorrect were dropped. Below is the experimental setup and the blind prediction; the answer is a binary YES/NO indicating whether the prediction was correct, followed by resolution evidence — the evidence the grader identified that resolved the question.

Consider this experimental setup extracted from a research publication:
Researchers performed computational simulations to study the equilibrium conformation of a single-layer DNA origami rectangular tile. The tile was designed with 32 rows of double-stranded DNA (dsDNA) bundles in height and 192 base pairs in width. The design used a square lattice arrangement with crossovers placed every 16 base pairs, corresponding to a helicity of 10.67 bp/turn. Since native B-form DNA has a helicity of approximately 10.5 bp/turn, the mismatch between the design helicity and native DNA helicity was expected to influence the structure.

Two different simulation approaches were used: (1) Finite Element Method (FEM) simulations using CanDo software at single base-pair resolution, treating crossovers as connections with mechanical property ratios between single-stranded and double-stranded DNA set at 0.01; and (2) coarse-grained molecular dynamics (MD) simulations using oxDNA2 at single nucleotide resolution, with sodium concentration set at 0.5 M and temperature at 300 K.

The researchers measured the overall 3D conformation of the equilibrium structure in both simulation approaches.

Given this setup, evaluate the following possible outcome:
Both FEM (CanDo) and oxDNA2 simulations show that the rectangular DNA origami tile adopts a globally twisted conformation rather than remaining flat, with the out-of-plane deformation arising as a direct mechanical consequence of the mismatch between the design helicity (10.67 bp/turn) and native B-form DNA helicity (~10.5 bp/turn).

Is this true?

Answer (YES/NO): YES